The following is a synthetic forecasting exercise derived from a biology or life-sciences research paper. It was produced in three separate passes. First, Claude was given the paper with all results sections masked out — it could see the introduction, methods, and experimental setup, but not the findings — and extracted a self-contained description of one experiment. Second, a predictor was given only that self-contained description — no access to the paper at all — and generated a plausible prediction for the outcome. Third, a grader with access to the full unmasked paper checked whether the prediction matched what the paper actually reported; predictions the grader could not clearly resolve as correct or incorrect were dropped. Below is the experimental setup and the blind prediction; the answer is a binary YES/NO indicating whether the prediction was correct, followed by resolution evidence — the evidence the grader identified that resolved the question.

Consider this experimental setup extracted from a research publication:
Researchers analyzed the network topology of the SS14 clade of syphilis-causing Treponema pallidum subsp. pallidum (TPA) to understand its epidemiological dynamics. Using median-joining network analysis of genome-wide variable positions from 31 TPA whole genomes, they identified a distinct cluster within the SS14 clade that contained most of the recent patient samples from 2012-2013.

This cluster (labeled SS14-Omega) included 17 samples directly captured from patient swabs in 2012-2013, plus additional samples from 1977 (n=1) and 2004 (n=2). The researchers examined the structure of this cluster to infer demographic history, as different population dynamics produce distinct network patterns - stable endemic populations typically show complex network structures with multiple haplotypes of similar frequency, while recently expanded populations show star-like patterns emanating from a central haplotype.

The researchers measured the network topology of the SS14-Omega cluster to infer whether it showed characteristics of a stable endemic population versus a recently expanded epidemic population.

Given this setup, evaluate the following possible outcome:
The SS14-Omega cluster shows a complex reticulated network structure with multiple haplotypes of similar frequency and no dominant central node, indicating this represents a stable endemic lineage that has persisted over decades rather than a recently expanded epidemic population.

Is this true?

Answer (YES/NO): NO